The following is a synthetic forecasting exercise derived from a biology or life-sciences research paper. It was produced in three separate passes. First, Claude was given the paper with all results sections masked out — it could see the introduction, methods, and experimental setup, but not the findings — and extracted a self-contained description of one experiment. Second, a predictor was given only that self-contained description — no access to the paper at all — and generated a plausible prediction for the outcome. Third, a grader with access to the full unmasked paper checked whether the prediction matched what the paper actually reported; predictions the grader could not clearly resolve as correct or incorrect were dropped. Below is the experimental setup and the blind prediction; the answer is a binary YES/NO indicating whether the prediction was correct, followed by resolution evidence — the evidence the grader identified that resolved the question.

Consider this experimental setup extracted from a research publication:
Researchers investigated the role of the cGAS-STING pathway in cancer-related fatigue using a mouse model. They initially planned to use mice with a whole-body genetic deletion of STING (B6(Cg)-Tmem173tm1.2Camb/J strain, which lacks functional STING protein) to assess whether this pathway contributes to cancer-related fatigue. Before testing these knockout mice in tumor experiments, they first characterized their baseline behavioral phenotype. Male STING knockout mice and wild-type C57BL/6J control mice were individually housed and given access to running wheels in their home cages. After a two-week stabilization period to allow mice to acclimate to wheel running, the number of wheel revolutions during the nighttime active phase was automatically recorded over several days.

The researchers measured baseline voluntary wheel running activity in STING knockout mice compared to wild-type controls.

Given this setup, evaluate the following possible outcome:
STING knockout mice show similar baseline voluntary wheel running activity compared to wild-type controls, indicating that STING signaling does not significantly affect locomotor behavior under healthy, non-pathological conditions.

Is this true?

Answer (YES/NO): NO